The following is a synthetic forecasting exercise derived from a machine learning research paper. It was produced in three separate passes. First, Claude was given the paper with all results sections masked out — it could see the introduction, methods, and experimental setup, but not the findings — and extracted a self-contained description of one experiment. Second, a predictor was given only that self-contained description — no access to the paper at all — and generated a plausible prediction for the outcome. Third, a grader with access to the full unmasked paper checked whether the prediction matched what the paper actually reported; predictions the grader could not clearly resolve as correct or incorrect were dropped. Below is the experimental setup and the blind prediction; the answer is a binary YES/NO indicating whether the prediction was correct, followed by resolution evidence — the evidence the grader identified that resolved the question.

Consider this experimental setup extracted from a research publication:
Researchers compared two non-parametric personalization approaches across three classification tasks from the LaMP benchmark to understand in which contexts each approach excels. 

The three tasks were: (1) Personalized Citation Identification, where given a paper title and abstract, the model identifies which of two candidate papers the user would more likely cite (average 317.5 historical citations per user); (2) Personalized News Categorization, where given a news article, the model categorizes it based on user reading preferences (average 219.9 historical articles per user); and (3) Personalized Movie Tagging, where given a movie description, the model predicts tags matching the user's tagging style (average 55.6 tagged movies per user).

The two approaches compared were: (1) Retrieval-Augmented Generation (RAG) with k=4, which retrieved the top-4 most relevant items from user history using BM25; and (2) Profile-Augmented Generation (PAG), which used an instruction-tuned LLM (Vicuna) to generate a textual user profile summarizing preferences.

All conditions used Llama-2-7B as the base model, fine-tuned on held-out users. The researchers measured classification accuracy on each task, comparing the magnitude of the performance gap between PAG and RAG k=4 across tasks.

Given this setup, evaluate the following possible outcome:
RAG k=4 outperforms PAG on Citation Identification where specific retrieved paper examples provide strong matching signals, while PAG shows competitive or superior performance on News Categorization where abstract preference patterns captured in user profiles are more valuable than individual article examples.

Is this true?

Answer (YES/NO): NO